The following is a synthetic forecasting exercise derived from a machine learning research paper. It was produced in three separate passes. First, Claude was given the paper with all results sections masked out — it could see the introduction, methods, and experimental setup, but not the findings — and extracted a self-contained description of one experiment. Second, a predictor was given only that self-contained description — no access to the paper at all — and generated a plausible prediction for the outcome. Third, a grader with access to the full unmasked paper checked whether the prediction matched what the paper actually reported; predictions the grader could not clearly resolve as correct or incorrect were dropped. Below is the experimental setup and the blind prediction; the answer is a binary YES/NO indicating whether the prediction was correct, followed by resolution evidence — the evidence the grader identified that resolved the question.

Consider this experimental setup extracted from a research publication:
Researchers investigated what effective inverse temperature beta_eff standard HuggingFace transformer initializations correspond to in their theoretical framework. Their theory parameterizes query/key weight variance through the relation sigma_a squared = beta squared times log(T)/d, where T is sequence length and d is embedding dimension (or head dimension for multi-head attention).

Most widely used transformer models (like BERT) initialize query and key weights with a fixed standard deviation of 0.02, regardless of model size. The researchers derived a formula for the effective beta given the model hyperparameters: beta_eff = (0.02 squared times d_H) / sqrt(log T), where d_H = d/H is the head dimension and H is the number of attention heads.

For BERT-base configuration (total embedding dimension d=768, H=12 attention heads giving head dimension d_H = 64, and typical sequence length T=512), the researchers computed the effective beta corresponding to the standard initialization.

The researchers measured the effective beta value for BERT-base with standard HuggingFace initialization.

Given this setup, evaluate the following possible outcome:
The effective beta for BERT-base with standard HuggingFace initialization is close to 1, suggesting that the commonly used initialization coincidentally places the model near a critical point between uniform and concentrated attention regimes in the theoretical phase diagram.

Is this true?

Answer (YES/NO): NO